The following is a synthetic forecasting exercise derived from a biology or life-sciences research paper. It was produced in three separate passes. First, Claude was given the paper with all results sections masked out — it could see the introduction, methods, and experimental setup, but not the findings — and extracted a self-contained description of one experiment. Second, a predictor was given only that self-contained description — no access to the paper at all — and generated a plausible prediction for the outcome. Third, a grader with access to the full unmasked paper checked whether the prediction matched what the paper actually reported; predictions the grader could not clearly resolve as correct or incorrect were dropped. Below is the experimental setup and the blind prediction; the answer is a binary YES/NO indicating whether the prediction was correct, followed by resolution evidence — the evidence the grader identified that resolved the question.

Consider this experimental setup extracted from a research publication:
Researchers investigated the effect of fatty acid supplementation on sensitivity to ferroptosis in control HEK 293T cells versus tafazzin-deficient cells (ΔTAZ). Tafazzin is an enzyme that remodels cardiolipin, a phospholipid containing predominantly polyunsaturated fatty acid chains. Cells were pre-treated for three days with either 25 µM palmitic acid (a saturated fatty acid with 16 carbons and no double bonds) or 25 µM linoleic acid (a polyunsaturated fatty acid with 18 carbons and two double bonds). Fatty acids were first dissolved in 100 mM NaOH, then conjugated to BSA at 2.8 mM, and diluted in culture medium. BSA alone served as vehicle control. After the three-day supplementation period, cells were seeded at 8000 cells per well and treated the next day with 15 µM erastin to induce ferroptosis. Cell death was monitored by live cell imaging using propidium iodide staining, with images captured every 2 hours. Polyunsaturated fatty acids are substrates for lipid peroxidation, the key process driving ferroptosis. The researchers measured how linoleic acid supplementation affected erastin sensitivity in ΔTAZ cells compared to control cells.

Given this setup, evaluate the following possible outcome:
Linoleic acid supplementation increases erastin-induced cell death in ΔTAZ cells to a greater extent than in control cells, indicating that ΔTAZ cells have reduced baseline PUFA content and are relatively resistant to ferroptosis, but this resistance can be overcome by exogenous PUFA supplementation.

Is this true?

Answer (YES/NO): NO